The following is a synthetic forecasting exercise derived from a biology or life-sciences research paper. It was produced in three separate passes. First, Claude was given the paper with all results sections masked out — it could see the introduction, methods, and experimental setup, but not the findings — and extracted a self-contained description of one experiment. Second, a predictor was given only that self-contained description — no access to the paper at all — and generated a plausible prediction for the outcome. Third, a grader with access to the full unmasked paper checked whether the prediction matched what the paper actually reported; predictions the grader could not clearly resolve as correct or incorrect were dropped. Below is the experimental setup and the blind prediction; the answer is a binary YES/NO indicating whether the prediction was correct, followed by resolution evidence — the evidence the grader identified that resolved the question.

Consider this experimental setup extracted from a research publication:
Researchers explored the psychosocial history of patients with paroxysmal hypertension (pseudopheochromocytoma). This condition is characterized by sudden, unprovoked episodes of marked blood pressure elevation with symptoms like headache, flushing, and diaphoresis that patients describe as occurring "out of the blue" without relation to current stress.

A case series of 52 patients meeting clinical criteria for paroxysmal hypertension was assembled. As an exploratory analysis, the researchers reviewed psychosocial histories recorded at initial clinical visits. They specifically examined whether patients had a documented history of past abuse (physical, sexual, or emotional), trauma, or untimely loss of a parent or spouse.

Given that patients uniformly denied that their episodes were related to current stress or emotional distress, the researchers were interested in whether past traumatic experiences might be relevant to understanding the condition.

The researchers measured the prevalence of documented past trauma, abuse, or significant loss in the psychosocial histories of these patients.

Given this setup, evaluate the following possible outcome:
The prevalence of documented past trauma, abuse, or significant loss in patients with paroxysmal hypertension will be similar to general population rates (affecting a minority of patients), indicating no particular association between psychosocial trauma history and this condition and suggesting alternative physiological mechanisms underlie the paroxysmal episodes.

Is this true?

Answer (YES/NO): NO